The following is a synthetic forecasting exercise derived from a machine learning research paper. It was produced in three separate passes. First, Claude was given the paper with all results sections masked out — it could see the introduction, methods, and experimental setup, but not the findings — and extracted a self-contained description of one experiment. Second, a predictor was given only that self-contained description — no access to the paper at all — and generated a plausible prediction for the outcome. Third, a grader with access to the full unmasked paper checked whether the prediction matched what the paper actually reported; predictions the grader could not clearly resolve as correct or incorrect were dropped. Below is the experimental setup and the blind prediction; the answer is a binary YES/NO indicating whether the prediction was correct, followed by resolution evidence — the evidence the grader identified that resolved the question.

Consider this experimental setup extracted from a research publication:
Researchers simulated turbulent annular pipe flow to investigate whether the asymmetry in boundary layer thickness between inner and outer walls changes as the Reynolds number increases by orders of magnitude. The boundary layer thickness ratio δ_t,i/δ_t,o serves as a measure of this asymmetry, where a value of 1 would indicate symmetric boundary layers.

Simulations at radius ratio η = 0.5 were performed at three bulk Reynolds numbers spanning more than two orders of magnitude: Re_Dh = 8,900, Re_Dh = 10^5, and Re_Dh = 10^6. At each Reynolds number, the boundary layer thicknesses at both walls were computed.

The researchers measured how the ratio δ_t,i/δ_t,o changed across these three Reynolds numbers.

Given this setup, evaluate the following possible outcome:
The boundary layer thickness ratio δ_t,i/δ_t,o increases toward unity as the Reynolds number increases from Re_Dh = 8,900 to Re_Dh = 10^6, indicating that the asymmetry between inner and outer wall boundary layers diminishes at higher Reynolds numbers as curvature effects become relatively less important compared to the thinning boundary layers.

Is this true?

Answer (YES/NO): NO